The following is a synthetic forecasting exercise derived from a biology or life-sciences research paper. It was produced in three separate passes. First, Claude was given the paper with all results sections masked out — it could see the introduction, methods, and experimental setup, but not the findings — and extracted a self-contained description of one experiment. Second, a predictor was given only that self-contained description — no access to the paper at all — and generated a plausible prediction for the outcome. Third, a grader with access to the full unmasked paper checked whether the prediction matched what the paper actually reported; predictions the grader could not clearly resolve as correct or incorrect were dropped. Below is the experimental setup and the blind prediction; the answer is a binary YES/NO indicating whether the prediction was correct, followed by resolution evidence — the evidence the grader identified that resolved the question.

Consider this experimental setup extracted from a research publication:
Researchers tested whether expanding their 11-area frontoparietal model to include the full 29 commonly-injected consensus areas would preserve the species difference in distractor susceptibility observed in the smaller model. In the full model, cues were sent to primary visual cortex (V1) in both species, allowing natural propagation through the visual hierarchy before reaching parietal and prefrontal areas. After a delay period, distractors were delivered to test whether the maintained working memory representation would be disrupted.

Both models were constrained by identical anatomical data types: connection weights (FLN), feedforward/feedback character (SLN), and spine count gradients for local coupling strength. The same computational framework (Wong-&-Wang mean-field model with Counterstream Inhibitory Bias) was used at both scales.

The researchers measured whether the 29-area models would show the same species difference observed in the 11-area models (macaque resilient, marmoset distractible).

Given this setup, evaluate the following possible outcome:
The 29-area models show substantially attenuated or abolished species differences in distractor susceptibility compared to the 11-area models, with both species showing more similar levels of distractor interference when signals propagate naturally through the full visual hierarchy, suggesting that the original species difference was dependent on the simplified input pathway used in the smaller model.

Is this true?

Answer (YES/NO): YES